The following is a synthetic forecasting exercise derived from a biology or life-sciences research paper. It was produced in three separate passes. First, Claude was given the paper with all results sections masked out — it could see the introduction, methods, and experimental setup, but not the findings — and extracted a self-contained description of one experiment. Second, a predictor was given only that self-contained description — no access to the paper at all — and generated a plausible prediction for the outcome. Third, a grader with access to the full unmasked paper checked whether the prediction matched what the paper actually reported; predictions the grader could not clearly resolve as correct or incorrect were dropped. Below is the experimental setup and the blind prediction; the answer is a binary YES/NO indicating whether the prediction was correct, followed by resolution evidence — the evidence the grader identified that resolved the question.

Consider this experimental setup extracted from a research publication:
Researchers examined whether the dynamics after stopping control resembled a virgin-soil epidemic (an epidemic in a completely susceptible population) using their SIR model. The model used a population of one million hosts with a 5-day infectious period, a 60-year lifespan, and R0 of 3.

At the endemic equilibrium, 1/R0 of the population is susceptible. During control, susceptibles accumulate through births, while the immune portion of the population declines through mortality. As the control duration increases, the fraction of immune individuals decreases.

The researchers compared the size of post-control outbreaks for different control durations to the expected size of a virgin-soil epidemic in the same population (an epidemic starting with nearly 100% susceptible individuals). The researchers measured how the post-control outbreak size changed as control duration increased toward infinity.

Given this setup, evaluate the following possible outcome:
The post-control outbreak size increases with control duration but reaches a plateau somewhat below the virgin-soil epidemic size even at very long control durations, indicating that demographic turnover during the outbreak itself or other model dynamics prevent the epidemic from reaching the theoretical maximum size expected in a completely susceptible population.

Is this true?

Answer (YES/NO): NO